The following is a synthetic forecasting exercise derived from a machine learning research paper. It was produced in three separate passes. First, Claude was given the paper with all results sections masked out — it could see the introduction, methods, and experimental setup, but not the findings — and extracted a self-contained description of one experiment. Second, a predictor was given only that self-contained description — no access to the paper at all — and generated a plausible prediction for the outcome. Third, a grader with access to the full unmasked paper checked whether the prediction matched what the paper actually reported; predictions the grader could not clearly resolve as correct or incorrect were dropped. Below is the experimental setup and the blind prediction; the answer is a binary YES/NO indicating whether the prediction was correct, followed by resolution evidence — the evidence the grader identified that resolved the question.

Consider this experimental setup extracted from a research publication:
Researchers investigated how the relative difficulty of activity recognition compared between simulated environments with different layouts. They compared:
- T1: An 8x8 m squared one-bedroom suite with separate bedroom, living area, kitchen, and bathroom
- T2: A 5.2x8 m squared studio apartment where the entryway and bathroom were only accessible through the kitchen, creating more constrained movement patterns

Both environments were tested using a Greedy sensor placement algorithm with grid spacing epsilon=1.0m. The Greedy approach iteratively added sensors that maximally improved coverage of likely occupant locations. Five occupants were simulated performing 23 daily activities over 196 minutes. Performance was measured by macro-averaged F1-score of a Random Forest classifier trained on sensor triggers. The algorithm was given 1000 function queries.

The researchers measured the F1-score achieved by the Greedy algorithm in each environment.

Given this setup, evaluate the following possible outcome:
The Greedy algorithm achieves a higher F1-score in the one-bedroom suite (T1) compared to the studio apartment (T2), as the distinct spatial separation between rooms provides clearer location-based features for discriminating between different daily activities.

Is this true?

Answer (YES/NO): YES